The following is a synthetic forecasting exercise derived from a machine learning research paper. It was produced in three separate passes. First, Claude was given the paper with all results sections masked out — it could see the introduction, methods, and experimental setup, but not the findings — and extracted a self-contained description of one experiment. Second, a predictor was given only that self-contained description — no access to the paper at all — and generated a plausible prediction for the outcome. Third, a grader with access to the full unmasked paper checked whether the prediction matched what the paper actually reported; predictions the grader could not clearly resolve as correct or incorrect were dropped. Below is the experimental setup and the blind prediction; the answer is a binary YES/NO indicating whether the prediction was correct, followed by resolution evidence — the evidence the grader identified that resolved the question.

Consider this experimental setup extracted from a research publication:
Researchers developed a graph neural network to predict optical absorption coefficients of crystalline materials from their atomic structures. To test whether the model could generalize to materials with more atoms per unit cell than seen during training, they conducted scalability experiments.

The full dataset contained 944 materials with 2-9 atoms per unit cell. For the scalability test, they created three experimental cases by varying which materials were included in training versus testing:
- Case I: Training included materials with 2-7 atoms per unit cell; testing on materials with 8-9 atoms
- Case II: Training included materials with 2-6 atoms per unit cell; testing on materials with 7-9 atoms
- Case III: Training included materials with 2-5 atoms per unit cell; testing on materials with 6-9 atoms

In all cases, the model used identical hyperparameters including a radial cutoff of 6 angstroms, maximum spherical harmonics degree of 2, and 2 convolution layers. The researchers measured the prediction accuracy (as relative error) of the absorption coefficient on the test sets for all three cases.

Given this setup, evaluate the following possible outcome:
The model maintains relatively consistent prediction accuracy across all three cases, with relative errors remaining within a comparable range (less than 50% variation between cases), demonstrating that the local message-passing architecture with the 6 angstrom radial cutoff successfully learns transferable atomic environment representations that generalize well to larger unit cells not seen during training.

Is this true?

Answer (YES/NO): YES